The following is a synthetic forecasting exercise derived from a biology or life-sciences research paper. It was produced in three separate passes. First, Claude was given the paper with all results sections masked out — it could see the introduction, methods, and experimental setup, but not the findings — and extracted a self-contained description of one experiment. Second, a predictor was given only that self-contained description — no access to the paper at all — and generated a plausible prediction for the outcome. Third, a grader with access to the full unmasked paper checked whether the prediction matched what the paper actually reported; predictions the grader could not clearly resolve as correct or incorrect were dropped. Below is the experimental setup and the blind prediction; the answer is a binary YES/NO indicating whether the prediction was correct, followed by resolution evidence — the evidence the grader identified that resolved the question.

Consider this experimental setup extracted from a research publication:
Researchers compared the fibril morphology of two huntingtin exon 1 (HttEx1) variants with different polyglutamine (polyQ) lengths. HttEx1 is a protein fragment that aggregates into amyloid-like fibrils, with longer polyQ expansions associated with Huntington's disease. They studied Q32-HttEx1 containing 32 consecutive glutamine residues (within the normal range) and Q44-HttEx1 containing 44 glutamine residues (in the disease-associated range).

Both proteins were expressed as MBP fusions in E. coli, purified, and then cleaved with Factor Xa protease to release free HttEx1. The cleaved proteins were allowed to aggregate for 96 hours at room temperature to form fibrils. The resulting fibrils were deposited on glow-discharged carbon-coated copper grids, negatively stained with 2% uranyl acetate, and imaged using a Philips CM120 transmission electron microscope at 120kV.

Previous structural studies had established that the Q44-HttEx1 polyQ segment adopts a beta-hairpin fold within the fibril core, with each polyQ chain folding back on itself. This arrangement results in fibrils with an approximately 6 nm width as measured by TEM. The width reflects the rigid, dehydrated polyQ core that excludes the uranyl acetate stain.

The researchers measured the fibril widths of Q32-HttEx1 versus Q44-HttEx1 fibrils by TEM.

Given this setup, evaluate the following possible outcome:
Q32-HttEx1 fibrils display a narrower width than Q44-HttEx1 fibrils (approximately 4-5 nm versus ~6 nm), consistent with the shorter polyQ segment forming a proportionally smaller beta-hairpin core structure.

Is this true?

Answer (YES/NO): NO